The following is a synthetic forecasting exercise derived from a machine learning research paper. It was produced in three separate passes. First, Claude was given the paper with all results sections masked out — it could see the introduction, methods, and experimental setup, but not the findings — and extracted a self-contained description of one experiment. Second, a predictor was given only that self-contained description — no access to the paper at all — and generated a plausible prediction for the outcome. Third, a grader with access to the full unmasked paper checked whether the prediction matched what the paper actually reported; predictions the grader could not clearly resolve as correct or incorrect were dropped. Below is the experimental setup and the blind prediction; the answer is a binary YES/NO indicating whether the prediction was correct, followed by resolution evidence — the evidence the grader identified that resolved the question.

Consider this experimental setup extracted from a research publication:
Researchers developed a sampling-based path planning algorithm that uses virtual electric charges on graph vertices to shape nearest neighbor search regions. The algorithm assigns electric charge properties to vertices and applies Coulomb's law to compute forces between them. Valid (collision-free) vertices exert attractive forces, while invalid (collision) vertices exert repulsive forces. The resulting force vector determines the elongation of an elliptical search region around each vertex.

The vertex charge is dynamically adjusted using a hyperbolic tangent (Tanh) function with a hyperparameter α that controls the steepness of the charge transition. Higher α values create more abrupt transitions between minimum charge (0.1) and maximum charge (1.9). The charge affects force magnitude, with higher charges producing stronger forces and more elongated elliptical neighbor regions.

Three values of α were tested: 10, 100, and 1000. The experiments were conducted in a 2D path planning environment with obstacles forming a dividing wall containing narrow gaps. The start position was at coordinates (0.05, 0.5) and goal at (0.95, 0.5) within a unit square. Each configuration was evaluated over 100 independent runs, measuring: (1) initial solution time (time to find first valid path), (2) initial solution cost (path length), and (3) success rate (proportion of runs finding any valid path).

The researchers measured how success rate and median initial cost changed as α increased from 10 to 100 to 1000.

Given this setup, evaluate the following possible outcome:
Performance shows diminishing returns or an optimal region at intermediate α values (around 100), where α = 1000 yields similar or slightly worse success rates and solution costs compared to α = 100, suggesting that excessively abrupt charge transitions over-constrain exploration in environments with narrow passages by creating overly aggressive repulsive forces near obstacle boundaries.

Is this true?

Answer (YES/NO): NO